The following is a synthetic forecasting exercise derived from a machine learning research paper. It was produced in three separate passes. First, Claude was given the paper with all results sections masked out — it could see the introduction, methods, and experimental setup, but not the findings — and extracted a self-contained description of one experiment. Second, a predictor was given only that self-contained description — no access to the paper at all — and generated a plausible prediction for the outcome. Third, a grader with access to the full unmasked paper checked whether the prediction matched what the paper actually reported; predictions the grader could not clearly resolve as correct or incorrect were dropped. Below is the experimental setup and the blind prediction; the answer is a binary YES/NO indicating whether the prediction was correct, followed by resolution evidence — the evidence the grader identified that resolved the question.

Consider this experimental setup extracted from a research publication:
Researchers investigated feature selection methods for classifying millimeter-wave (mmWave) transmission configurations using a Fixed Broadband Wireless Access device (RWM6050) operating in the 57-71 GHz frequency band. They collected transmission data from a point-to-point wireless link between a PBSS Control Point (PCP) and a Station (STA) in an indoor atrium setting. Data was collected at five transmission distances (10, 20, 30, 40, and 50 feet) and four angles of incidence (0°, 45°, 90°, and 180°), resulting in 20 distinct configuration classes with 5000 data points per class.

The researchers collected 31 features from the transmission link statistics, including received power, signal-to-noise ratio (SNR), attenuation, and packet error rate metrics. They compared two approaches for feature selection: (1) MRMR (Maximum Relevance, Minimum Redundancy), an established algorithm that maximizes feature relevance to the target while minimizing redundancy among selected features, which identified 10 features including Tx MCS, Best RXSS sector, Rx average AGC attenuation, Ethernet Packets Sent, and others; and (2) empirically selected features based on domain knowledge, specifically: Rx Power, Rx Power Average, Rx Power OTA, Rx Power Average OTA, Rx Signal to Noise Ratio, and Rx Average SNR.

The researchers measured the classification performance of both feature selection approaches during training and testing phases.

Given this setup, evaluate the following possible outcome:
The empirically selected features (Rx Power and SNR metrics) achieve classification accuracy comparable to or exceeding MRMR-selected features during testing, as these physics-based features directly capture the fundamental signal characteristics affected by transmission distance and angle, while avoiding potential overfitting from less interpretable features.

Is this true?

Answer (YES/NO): YES